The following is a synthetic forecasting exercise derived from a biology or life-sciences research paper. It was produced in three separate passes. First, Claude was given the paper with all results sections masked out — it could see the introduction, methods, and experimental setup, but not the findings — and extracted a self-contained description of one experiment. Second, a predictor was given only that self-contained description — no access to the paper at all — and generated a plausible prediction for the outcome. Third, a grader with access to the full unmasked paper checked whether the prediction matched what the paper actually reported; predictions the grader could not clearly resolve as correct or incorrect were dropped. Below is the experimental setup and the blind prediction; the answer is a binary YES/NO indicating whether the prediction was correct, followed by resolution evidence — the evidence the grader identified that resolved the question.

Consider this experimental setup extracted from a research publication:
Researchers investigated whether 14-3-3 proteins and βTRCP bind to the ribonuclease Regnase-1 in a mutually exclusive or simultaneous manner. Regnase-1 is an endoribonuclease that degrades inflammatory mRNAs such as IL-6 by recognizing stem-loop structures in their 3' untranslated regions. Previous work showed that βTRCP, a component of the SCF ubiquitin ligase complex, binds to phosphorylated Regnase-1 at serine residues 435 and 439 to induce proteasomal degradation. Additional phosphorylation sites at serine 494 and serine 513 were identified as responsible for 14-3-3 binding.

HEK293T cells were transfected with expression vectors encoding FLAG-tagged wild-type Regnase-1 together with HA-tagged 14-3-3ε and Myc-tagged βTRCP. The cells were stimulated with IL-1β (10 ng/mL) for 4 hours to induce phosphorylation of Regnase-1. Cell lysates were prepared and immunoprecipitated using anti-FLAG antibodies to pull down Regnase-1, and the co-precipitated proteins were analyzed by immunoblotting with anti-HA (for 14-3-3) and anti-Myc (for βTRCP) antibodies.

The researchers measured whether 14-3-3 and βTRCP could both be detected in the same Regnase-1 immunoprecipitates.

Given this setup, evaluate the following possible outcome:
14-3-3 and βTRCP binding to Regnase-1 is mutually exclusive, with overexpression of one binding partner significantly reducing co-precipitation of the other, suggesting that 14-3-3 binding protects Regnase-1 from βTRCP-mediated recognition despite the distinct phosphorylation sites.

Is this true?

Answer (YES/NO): NO